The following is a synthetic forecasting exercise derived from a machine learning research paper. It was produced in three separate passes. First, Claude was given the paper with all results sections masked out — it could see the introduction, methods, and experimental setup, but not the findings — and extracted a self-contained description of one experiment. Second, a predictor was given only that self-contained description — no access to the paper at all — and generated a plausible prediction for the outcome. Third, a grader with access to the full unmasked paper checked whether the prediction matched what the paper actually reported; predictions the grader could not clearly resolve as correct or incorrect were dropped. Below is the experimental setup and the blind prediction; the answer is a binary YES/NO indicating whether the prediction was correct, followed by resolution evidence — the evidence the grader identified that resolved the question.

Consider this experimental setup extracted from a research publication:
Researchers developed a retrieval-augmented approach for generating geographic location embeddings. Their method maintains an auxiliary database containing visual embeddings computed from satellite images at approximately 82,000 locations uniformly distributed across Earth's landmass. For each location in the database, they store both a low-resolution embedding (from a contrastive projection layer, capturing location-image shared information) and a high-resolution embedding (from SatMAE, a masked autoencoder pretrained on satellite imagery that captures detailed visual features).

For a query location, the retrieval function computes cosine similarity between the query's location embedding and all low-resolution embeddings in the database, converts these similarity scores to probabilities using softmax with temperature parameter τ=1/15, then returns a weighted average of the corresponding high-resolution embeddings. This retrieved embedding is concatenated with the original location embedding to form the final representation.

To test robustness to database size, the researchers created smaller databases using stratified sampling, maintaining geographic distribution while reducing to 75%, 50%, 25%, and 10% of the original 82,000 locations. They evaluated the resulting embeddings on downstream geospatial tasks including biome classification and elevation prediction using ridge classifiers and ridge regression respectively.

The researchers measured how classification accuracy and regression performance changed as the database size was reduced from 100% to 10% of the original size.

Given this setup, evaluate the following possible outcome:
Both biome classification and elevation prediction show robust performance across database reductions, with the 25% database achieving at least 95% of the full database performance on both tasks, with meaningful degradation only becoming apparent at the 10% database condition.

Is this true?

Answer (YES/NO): NO